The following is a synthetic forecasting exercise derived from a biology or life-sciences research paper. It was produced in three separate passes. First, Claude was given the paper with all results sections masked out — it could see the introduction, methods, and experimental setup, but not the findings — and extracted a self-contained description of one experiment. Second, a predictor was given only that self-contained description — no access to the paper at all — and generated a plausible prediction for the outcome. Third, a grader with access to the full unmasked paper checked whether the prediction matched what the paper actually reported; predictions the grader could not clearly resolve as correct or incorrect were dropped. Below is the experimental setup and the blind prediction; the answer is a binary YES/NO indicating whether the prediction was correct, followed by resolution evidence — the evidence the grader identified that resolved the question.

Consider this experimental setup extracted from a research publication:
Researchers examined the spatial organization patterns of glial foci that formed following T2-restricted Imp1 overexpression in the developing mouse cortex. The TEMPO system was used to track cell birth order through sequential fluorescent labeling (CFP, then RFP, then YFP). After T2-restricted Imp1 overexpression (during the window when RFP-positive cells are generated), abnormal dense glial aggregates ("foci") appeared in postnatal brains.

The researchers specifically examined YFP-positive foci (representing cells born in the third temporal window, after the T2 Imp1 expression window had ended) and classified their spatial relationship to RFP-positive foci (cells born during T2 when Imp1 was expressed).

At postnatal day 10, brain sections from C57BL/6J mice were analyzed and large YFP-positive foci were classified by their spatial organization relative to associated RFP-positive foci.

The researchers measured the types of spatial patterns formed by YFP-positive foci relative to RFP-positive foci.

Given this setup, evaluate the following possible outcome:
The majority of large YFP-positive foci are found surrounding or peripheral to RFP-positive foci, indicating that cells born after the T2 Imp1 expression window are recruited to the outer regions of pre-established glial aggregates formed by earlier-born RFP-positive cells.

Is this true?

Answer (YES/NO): NO